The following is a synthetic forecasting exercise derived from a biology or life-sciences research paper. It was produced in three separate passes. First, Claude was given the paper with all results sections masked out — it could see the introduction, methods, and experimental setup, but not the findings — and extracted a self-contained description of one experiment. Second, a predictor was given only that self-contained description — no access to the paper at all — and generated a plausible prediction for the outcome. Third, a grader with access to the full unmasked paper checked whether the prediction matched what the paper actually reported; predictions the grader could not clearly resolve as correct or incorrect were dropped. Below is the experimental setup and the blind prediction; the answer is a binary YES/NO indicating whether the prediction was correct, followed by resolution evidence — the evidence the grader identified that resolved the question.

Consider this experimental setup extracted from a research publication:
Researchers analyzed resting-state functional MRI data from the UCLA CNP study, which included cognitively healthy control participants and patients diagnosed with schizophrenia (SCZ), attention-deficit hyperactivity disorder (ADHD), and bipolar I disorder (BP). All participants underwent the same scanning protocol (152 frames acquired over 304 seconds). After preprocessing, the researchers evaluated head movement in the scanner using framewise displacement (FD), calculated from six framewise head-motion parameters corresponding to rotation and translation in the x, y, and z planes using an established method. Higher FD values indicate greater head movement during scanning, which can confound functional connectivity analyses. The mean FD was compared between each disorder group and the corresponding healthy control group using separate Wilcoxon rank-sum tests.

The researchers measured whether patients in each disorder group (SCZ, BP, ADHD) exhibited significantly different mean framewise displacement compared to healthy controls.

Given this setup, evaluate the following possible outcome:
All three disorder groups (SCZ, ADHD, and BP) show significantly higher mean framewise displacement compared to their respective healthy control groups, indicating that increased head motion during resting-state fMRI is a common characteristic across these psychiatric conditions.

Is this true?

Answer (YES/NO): NO